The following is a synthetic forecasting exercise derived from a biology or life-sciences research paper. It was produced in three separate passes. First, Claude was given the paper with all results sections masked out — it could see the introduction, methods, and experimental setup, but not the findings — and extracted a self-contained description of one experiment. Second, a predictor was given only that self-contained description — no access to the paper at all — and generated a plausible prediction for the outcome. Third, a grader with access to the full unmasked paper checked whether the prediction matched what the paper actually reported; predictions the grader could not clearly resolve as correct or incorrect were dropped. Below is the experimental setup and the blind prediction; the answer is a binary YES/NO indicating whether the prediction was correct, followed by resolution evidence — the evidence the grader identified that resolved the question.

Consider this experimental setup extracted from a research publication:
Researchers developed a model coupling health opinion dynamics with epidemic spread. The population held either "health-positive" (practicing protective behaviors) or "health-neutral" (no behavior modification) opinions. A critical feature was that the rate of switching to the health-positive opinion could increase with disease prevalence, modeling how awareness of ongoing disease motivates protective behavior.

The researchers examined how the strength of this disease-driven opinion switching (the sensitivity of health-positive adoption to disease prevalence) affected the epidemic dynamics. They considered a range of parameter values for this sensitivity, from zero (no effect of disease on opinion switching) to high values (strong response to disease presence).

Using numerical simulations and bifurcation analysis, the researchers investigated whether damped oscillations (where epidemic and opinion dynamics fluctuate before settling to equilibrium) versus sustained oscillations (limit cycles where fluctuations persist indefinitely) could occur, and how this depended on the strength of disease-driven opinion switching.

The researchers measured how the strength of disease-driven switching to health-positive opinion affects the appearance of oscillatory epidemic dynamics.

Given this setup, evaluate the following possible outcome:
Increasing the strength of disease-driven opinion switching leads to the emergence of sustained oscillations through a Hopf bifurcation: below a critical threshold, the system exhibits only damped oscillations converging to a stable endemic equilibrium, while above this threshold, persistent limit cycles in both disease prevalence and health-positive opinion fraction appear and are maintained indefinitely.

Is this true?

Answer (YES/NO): NO